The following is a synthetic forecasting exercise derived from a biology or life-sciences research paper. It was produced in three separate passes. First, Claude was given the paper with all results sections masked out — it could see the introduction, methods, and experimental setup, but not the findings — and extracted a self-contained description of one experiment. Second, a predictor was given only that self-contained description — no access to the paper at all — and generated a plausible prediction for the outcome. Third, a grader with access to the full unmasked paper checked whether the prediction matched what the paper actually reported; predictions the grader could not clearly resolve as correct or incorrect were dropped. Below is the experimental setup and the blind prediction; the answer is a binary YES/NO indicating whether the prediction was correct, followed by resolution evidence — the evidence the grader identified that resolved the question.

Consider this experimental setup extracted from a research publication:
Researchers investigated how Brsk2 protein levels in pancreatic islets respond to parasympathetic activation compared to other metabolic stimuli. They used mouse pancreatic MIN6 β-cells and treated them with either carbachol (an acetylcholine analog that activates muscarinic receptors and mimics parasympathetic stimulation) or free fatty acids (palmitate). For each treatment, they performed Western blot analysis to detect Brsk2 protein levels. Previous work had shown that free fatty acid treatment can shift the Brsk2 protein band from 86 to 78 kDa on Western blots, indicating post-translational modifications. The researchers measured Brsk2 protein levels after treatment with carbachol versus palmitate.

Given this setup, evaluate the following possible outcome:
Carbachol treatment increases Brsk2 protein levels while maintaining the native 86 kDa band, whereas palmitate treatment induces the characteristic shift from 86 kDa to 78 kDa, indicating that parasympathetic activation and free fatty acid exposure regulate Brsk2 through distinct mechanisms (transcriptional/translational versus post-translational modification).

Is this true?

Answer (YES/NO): NO